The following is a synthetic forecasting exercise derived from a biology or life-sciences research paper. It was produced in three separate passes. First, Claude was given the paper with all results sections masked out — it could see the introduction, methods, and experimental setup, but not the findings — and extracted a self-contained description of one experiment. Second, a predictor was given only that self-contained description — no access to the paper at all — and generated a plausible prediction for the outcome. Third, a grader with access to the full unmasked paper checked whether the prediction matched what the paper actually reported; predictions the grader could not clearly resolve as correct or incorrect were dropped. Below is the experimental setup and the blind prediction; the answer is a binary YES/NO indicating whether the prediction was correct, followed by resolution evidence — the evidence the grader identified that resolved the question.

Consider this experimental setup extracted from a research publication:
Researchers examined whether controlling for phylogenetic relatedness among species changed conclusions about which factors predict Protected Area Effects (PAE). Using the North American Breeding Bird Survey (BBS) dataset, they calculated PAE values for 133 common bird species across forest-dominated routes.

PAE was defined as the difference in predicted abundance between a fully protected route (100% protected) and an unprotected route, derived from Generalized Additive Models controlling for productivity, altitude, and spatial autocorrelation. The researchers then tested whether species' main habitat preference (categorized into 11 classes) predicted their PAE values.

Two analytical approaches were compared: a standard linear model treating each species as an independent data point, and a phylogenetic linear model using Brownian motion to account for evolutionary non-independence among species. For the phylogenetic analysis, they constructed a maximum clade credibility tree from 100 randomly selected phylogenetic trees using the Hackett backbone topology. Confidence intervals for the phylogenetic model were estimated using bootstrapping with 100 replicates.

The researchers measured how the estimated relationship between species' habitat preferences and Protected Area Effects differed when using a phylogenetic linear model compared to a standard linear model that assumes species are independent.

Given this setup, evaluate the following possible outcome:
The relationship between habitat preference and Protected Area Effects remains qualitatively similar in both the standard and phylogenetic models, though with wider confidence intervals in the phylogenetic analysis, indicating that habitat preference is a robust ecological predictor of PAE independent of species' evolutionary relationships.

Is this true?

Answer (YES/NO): NO